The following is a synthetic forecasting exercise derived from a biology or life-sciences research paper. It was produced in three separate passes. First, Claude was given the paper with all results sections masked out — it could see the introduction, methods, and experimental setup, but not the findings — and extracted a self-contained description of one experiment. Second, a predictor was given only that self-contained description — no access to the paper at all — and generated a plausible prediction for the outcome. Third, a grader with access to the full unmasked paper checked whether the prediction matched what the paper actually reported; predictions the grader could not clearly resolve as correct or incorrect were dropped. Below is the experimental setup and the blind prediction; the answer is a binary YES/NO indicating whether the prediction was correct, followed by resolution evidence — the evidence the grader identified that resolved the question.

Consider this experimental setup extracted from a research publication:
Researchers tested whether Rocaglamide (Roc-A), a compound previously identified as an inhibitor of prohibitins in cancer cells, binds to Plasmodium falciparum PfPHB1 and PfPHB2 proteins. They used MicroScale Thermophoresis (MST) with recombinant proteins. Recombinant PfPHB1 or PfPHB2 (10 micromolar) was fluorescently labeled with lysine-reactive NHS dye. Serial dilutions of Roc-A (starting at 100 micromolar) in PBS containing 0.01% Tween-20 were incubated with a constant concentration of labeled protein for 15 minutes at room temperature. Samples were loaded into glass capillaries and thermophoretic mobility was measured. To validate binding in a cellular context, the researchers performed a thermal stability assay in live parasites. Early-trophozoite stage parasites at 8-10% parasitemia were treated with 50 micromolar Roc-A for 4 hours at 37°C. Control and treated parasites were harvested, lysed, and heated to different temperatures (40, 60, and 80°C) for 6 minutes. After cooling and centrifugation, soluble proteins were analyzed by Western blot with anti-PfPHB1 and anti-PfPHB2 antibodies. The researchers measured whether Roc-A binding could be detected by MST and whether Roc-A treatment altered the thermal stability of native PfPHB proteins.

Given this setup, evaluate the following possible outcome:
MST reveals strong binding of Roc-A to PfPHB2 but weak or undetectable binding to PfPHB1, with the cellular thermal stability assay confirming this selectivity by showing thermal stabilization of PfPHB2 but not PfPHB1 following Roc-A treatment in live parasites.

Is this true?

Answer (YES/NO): NO